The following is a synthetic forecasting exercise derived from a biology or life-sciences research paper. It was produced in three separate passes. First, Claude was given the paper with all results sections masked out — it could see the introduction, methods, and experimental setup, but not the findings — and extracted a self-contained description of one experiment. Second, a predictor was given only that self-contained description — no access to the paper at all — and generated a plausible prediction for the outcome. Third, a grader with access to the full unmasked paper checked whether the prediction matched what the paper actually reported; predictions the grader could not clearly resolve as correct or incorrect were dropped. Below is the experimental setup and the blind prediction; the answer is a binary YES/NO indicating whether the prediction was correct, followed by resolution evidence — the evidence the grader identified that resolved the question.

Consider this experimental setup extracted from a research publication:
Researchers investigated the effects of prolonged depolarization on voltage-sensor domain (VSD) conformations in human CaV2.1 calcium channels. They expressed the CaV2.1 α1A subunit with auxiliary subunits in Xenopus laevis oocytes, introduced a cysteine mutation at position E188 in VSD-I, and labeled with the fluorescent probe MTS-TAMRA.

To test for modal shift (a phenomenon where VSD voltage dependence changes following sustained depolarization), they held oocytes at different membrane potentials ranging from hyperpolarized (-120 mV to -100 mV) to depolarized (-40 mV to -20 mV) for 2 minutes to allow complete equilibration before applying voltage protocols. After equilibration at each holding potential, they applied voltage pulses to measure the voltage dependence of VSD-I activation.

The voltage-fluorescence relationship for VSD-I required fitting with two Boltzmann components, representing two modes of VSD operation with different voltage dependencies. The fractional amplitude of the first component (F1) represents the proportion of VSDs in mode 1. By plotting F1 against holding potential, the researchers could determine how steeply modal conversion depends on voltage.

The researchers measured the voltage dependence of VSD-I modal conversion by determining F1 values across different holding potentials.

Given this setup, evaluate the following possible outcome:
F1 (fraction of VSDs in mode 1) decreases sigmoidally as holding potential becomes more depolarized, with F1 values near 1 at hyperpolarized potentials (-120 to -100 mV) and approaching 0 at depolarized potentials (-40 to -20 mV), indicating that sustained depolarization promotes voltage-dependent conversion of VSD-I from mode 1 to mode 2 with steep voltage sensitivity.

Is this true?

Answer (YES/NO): YES